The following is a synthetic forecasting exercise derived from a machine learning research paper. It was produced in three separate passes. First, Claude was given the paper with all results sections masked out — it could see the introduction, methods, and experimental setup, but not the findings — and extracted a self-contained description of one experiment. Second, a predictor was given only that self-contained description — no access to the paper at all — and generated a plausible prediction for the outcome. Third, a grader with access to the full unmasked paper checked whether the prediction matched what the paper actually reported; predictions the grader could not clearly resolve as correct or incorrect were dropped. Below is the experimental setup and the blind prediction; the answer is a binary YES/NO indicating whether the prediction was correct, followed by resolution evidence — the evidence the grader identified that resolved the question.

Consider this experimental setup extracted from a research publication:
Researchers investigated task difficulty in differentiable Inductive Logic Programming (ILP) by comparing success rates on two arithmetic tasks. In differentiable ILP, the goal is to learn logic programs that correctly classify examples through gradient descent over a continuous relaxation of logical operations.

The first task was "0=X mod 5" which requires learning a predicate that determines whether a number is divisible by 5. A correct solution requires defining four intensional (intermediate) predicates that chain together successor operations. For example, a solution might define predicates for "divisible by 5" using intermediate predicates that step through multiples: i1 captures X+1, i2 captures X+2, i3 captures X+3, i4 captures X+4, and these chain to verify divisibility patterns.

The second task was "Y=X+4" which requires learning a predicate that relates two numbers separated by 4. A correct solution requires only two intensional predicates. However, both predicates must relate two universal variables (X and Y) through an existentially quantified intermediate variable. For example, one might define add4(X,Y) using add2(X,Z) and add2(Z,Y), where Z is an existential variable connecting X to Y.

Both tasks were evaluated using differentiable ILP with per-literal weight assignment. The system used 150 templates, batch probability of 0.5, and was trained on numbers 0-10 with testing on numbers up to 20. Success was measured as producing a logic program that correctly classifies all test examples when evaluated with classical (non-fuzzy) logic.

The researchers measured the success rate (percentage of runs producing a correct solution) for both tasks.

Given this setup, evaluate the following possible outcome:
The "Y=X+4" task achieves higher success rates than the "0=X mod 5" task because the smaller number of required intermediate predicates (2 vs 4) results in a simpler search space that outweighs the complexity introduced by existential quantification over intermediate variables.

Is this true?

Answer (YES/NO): NO